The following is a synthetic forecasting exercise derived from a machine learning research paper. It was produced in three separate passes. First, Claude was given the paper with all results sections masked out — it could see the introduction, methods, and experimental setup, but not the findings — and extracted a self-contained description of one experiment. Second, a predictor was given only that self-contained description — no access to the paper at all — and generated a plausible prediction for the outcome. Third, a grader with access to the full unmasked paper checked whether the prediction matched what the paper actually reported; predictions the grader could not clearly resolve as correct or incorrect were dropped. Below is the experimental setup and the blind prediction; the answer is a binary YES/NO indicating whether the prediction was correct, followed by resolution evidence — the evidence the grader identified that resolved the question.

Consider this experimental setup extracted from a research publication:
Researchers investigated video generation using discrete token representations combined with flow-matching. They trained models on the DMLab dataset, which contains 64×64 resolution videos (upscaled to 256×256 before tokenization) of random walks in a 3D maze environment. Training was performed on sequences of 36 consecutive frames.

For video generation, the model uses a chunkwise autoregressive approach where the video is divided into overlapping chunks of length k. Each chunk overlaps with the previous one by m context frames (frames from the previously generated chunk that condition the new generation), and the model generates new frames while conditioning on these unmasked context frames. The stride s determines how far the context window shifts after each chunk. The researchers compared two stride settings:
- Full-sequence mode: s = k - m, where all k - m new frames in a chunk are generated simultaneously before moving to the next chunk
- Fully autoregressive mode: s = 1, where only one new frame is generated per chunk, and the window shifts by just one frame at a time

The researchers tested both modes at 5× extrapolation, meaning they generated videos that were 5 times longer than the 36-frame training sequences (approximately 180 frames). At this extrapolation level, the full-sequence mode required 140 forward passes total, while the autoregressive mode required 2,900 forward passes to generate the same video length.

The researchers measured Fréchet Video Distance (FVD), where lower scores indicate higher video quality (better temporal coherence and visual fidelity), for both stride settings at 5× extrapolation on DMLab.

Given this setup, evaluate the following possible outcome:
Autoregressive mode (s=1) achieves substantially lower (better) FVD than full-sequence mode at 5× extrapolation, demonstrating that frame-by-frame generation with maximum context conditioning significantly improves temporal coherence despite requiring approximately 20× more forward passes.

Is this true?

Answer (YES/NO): YES